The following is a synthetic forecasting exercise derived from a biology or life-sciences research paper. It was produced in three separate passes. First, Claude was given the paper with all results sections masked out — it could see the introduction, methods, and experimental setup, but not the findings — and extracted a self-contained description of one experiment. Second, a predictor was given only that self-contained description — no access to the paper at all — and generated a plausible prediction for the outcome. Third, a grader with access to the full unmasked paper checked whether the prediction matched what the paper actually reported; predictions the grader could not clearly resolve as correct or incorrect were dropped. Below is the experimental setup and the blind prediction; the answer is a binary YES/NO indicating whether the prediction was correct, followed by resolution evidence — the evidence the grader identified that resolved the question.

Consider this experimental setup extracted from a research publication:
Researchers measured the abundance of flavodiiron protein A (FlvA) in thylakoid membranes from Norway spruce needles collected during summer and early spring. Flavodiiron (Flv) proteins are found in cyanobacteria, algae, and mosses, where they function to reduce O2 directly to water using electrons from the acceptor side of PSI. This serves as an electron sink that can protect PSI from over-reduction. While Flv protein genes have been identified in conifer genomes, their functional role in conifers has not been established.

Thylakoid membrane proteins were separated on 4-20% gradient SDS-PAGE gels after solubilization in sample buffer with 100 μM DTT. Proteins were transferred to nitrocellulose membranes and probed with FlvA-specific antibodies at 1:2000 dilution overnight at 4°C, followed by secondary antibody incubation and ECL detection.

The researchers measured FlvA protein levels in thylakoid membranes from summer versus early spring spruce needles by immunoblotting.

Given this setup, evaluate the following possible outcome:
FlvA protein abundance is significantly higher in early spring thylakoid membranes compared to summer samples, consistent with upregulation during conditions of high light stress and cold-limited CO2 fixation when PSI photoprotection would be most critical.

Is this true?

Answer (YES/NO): YES